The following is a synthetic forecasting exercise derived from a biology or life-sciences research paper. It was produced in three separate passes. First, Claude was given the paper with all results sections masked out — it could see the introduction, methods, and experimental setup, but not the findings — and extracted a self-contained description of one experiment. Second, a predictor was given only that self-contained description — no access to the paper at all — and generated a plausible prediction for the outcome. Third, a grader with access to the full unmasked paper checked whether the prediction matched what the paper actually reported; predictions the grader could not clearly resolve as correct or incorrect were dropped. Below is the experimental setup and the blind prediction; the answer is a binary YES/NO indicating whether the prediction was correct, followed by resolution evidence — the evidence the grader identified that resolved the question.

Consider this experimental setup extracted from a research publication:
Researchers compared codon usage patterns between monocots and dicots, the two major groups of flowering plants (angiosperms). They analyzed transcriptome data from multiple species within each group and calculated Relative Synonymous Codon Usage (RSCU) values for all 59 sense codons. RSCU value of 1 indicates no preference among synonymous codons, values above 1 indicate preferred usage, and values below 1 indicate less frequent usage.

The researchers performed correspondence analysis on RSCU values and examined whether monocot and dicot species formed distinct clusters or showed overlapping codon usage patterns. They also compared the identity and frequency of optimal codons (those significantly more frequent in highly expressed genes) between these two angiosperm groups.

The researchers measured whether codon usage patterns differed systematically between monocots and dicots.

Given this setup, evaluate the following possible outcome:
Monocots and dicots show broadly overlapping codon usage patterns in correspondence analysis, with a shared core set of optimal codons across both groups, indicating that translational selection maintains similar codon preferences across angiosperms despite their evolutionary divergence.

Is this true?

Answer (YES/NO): NO